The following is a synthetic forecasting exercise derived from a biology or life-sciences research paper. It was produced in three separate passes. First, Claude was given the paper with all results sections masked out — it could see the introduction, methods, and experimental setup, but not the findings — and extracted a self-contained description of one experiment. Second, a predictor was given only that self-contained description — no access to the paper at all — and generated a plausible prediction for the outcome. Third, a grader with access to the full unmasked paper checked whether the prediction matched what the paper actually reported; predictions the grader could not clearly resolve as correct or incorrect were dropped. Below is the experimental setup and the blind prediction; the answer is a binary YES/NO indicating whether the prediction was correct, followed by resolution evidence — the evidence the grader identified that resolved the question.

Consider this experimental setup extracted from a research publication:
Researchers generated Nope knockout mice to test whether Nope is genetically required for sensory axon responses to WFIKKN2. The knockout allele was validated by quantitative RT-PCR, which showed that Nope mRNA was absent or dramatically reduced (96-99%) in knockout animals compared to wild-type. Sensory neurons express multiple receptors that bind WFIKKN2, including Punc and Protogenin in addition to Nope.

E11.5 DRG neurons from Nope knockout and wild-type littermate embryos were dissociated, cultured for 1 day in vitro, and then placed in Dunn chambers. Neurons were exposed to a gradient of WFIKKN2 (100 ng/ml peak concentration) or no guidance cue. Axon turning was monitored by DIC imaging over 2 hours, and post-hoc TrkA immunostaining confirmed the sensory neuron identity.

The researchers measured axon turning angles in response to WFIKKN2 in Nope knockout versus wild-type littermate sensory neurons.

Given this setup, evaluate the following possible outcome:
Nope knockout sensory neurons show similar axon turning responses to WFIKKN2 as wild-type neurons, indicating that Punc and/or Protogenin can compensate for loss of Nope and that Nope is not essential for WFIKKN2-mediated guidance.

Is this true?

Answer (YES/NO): NO